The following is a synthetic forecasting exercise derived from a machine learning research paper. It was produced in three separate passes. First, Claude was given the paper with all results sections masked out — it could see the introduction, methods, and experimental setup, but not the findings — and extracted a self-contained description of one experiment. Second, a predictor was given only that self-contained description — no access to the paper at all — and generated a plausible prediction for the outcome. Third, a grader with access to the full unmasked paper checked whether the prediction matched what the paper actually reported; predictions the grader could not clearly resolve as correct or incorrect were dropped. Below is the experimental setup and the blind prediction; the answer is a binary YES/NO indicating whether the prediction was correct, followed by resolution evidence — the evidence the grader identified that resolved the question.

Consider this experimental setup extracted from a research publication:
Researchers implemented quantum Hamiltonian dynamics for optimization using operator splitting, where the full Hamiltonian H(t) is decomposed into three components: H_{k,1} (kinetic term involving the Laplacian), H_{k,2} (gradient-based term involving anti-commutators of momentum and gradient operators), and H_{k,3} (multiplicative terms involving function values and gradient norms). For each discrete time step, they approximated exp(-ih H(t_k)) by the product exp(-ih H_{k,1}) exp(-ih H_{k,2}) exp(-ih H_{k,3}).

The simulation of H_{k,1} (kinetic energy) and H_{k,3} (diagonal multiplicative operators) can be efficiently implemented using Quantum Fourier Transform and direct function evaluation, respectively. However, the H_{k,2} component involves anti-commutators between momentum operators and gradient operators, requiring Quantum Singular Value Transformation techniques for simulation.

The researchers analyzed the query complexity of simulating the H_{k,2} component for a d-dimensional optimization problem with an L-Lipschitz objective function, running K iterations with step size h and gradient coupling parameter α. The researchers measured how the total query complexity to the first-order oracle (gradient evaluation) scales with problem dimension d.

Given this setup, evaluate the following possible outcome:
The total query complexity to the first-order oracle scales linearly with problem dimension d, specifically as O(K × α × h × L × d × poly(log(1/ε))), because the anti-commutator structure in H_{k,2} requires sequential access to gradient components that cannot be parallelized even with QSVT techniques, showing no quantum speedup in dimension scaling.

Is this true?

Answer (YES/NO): YES